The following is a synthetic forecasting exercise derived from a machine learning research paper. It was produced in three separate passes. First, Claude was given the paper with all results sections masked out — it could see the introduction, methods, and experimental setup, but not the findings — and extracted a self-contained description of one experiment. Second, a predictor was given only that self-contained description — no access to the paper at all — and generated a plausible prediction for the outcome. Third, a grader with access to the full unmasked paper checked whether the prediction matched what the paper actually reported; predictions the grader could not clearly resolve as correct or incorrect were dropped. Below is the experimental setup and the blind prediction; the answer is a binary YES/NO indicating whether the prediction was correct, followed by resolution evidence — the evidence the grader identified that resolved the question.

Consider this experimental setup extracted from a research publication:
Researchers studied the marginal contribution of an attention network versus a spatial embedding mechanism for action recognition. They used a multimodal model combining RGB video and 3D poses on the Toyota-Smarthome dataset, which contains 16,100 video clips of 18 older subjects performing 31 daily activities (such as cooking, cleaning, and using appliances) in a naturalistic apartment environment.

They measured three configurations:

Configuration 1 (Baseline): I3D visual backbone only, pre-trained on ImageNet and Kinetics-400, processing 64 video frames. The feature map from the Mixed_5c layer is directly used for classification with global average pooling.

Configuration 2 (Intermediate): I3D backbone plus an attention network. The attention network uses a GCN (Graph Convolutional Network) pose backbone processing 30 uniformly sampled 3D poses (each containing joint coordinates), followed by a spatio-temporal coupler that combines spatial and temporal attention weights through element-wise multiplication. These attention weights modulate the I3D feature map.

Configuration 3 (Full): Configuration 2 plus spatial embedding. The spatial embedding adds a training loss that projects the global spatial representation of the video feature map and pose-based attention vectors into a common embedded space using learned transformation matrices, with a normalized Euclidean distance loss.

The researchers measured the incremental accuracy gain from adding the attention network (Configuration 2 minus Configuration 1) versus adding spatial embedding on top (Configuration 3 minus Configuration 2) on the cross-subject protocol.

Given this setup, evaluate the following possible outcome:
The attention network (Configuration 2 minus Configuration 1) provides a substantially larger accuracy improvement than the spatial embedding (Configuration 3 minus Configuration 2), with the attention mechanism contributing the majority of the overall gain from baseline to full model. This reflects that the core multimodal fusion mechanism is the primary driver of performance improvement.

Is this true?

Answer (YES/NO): NO